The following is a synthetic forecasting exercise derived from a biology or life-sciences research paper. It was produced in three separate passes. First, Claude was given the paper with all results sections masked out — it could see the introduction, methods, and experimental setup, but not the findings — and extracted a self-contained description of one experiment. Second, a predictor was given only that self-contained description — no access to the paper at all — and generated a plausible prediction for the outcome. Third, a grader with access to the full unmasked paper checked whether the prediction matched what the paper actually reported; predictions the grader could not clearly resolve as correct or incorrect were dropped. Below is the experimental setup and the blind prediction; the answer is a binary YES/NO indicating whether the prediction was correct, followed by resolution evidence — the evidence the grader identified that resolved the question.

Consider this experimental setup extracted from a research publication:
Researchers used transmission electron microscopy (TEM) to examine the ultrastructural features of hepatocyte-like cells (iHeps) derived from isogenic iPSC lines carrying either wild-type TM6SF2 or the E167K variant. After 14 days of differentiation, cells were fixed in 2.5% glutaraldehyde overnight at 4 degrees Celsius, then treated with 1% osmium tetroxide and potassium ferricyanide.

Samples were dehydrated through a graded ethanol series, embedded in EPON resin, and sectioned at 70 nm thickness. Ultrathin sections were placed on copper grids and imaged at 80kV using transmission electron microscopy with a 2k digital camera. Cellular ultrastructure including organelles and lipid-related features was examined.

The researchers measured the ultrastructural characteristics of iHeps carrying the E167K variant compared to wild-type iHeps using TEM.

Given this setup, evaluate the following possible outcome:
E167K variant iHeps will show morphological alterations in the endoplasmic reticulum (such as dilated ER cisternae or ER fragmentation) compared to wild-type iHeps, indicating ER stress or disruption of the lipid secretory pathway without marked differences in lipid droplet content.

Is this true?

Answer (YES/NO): NO